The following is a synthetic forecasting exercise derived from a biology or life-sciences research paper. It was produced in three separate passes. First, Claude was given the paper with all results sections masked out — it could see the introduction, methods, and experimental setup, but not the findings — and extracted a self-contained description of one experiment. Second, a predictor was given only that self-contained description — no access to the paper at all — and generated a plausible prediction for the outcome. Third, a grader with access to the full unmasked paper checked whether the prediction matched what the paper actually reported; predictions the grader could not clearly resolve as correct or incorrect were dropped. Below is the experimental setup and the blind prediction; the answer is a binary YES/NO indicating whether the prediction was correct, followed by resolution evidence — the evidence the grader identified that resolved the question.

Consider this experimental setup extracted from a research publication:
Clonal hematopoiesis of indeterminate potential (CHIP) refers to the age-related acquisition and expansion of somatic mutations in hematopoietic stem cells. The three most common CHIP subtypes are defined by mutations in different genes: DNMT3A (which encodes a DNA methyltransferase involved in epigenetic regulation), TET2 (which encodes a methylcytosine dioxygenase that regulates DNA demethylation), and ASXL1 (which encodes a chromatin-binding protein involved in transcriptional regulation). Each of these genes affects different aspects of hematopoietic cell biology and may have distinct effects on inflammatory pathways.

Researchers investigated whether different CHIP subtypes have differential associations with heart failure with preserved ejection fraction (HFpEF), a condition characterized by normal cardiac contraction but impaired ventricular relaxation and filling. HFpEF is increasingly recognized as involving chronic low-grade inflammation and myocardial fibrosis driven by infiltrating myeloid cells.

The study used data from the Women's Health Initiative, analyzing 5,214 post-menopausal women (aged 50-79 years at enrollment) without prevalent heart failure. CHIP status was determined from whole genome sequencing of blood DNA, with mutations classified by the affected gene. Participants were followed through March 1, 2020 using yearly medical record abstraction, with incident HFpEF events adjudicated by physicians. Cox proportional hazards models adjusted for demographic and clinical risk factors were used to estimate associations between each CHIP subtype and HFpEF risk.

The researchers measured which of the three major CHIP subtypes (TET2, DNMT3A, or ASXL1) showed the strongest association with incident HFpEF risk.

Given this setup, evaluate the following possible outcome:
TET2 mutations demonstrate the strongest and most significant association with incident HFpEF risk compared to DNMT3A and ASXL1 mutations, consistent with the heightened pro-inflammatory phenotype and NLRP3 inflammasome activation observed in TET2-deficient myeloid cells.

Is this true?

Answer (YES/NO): YES